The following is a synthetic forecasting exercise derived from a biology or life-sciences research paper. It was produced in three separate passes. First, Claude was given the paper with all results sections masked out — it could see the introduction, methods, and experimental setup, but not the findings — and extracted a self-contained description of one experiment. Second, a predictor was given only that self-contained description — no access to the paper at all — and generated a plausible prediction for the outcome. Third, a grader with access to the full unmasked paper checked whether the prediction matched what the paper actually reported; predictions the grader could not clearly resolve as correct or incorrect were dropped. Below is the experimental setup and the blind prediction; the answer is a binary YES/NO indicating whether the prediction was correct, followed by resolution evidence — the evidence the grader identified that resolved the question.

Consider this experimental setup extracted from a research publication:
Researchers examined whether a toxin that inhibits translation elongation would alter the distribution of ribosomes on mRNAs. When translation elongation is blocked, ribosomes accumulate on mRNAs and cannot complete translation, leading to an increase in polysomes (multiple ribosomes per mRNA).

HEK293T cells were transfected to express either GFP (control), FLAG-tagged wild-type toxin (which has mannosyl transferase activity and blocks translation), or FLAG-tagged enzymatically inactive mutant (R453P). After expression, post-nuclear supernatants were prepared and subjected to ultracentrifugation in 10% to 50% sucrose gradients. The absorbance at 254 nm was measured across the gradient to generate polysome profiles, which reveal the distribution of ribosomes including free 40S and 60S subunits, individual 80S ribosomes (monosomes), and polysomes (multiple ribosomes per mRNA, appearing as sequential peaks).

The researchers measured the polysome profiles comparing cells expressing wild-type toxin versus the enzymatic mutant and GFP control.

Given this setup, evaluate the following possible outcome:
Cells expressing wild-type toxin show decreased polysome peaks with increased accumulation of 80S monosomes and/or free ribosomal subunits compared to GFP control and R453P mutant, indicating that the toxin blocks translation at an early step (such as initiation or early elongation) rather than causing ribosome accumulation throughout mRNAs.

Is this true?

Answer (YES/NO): NO